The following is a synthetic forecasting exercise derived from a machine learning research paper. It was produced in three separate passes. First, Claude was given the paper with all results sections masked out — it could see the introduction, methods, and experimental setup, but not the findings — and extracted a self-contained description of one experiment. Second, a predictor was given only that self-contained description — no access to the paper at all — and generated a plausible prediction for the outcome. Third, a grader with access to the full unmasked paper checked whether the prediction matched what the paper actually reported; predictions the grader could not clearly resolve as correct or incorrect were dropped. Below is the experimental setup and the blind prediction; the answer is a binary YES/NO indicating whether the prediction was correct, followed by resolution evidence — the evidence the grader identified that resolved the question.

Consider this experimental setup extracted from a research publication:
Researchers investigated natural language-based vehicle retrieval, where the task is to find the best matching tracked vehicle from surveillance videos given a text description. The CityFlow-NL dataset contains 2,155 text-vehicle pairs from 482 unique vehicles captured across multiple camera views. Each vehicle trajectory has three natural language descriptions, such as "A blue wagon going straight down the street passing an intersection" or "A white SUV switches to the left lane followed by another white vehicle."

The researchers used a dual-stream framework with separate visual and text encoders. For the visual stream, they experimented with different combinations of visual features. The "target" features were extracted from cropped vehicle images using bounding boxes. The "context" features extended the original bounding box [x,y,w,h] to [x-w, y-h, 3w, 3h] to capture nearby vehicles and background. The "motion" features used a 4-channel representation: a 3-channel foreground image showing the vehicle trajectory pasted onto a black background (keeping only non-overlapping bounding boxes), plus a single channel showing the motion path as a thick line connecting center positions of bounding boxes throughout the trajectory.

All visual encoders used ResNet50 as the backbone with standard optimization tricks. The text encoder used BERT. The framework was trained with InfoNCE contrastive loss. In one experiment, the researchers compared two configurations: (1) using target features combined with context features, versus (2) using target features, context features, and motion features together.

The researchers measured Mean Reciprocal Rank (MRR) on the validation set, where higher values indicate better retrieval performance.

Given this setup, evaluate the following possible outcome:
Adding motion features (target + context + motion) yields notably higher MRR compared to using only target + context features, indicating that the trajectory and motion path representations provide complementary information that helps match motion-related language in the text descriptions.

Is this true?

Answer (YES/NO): NO